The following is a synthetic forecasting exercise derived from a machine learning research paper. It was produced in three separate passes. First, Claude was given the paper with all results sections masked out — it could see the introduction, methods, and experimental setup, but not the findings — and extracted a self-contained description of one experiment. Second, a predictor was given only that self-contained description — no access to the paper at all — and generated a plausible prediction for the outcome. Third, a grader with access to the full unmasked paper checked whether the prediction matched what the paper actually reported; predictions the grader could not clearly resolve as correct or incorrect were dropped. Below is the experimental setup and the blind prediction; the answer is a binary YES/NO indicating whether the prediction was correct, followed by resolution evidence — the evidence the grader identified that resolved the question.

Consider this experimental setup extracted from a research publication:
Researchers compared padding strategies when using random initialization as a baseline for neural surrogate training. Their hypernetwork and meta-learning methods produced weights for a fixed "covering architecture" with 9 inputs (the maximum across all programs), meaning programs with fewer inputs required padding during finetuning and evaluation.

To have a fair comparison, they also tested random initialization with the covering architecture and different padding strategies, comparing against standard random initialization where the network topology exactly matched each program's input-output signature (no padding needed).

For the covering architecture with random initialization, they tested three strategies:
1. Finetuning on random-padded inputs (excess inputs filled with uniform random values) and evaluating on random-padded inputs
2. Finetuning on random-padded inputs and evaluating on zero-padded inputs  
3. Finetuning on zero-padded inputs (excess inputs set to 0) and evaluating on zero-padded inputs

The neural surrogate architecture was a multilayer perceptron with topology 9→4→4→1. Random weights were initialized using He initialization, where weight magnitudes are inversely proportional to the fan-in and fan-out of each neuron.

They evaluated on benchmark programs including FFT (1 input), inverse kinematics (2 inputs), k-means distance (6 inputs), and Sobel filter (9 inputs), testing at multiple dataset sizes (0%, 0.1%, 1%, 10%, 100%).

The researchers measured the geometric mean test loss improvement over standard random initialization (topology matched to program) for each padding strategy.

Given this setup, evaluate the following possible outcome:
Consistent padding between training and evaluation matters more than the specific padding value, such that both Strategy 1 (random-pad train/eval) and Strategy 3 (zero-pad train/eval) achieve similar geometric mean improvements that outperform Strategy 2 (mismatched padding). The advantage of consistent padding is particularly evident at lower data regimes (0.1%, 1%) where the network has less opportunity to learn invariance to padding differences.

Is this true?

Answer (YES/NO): NO